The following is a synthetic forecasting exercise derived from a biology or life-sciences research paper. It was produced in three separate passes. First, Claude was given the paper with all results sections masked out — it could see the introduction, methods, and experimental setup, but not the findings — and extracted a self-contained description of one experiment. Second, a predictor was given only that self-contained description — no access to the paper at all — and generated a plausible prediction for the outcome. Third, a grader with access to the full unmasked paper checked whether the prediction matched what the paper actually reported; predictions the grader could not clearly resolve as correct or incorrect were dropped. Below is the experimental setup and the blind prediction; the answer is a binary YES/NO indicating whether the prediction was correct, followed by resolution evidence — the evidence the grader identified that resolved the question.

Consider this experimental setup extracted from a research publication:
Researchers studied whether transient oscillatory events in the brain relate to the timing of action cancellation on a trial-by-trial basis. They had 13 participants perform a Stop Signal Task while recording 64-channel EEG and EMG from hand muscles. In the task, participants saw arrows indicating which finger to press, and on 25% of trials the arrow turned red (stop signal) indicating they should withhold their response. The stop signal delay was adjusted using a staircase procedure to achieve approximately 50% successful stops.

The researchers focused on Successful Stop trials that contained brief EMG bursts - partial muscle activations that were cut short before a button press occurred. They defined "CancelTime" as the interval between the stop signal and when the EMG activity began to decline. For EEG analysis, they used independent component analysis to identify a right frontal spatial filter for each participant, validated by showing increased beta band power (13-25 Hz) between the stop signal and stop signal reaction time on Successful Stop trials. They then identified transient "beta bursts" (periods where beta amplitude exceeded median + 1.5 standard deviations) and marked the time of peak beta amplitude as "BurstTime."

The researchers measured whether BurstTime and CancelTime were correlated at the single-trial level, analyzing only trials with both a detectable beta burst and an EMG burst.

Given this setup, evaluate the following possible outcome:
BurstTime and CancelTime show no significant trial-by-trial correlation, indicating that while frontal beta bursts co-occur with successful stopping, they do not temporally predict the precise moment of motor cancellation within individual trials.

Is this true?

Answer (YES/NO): NO